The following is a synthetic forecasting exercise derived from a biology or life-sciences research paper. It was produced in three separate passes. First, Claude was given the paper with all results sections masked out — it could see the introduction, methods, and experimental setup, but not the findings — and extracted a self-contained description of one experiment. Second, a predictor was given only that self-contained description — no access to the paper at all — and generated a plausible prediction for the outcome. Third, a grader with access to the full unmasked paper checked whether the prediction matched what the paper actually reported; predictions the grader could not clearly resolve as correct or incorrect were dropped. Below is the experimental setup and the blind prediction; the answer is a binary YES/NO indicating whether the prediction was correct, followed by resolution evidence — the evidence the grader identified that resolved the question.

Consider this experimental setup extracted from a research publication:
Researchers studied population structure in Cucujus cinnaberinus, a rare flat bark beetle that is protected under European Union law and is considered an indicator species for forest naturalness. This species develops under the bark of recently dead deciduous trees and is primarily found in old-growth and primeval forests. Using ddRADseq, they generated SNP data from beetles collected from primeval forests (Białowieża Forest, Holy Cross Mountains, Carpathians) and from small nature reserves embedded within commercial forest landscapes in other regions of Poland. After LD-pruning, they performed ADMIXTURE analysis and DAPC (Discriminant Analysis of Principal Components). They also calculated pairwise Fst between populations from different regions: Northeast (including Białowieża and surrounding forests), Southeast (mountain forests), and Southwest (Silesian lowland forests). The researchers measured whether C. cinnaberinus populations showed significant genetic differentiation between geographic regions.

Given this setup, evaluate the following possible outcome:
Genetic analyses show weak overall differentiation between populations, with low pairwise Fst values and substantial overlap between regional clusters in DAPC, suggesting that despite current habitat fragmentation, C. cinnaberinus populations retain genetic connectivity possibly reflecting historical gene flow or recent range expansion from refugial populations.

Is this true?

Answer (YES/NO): NO